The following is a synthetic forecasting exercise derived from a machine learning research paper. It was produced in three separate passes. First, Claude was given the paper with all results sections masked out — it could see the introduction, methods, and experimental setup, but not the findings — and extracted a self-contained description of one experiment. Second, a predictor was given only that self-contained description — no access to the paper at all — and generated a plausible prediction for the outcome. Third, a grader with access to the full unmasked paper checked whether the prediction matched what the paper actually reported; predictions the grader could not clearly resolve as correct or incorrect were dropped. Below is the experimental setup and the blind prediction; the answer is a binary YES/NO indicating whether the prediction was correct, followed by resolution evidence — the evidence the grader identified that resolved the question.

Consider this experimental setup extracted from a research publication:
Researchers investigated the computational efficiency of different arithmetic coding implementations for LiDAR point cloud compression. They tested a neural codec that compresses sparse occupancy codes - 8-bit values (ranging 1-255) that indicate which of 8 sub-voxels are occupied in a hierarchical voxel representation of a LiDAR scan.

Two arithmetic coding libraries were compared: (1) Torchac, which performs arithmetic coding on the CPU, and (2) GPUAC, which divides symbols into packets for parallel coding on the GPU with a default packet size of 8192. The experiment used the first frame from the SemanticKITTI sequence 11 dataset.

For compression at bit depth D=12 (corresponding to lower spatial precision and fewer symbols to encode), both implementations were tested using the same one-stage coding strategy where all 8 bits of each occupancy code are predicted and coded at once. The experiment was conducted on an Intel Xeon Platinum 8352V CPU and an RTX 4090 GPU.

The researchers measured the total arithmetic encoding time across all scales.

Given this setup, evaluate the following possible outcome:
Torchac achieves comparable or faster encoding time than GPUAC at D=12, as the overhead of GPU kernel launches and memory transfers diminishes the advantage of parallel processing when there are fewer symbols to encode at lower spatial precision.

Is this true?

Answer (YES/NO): YES